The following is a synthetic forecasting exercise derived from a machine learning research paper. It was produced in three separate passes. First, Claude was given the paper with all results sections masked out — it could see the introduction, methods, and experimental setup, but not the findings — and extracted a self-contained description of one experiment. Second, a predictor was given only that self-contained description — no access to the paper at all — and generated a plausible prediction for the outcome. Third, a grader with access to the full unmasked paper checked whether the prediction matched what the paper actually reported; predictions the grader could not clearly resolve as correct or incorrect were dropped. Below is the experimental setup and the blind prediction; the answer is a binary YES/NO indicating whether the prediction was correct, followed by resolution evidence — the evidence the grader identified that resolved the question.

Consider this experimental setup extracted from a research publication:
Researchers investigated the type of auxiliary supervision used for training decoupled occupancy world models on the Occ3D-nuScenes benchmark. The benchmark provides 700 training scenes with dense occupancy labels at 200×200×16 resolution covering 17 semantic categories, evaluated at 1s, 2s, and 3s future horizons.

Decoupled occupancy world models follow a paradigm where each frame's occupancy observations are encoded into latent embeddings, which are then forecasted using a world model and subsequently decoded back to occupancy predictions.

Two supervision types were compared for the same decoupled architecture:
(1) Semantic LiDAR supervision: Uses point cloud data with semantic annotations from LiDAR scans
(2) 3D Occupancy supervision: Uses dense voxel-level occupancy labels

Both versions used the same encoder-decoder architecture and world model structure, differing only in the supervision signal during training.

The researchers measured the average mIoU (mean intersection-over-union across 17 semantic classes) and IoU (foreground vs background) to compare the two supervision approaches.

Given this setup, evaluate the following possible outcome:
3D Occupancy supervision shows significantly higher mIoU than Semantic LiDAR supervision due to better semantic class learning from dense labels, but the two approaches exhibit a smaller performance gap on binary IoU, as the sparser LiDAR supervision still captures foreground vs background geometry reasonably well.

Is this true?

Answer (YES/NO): YES